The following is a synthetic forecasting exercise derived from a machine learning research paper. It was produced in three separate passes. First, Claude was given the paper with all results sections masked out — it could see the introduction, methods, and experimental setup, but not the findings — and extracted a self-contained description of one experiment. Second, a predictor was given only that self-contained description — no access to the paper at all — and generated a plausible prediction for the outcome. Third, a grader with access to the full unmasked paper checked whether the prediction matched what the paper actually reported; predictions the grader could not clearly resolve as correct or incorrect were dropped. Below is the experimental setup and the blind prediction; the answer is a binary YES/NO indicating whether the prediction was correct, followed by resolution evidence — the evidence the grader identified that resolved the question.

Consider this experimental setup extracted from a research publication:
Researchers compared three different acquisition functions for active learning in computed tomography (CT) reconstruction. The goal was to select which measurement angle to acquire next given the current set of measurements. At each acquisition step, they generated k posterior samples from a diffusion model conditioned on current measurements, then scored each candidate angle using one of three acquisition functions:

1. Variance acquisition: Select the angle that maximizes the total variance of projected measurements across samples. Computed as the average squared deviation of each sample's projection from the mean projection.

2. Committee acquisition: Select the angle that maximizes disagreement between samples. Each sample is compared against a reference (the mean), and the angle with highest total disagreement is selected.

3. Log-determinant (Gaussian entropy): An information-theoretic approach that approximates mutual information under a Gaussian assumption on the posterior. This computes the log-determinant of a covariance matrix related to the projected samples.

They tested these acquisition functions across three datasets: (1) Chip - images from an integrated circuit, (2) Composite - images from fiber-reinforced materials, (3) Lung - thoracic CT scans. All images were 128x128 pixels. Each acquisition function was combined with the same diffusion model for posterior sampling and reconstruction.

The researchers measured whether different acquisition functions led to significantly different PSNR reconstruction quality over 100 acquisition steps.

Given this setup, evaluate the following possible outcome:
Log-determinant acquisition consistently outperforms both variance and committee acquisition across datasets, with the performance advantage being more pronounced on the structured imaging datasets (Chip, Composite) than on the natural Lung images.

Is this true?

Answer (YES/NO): NO